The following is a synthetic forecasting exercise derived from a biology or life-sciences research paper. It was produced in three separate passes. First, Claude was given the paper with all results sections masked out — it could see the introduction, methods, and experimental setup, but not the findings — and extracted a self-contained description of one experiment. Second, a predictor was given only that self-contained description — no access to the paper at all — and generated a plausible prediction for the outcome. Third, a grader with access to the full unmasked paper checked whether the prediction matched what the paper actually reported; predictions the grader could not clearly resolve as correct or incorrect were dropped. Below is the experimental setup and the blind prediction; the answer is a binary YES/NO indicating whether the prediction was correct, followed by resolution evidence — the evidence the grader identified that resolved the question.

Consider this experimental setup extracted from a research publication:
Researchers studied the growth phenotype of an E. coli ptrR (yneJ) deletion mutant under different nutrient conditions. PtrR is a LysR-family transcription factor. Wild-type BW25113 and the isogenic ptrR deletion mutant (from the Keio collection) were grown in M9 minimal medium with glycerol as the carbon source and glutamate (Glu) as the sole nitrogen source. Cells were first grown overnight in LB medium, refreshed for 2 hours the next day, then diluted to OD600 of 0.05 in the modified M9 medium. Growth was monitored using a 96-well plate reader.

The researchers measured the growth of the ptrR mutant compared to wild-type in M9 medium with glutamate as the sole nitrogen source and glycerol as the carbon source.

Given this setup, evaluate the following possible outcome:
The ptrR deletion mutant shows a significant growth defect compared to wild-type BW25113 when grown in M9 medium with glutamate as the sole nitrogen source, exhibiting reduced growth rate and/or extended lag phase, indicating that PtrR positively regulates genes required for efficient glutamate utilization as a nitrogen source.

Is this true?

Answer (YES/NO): YES